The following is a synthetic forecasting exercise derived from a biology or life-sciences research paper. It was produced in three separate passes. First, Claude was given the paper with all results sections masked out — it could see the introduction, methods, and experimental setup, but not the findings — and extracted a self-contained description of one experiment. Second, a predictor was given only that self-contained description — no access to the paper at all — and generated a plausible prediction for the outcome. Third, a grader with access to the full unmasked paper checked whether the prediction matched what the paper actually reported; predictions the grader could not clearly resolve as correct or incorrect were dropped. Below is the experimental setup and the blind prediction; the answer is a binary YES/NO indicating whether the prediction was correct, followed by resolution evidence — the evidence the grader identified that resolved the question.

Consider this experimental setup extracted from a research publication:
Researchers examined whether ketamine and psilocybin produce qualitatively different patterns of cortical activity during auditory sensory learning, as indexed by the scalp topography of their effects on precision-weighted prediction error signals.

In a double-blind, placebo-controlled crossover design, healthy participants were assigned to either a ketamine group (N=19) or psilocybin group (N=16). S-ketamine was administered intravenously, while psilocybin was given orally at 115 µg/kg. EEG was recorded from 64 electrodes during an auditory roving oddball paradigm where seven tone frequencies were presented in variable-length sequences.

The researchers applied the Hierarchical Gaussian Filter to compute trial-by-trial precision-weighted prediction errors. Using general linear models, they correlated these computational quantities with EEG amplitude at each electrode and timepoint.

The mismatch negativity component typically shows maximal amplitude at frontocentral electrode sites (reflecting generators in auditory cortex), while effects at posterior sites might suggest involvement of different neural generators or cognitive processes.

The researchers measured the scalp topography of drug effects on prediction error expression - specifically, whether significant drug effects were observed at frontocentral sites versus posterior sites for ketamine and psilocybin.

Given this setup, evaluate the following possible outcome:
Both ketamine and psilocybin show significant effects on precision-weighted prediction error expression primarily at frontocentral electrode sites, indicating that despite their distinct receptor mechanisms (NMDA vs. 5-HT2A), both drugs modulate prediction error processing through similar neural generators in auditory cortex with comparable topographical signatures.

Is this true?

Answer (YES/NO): NO